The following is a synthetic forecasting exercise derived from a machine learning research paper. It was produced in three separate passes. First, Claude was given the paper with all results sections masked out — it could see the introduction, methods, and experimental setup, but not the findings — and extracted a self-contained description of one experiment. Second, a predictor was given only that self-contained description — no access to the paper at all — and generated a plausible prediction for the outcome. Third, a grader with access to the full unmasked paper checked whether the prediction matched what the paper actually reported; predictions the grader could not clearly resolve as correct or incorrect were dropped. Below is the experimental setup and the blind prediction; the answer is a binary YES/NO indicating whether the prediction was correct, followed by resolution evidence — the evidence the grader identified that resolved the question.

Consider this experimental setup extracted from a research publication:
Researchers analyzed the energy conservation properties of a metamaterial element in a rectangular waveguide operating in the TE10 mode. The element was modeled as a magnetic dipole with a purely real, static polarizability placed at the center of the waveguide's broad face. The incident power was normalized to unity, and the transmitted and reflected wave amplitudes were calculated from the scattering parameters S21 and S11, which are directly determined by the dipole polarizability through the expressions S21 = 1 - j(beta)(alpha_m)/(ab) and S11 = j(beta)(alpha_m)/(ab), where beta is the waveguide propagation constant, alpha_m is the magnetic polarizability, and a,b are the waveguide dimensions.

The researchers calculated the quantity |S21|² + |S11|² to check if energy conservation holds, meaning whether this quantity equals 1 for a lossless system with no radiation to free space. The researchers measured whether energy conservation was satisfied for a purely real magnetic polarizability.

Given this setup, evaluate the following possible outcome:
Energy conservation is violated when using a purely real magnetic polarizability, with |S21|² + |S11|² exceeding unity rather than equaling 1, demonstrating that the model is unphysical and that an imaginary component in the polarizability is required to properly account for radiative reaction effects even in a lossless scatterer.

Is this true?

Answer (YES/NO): YES